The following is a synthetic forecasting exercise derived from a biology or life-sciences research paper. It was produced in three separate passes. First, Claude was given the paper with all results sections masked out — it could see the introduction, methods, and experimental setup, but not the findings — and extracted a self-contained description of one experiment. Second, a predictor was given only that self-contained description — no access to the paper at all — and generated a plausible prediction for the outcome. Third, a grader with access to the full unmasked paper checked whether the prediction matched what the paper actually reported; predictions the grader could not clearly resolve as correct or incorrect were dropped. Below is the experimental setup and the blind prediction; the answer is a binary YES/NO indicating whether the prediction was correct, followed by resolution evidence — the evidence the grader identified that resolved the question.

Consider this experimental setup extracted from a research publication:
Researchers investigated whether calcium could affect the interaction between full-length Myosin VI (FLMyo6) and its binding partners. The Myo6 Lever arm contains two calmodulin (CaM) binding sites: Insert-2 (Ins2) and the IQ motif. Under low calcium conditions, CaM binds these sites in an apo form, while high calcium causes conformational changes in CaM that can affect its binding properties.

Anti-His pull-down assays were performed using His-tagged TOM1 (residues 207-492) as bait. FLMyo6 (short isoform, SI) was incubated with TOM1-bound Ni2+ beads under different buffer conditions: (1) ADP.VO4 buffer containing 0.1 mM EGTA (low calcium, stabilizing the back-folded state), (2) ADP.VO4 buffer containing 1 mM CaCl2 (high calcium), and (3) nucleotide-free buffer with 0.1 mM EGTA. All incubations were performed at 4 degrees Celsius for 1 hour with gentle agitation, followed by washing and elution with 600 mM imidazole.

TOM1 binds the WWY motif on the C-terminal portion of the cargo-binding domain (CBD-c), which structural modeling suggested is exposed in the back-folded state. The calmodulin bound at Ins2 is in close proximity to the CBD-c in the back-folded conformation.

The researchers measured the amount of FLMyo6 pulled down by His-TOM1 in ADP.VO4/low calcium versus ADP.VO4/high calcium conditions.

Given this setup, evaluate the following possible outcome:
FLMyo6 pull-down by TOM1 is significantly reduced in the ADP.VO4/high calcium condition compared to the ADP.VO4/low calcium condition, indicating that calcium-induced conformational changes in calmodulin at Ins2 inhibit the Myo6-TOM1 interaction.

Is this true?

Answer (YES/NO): NO